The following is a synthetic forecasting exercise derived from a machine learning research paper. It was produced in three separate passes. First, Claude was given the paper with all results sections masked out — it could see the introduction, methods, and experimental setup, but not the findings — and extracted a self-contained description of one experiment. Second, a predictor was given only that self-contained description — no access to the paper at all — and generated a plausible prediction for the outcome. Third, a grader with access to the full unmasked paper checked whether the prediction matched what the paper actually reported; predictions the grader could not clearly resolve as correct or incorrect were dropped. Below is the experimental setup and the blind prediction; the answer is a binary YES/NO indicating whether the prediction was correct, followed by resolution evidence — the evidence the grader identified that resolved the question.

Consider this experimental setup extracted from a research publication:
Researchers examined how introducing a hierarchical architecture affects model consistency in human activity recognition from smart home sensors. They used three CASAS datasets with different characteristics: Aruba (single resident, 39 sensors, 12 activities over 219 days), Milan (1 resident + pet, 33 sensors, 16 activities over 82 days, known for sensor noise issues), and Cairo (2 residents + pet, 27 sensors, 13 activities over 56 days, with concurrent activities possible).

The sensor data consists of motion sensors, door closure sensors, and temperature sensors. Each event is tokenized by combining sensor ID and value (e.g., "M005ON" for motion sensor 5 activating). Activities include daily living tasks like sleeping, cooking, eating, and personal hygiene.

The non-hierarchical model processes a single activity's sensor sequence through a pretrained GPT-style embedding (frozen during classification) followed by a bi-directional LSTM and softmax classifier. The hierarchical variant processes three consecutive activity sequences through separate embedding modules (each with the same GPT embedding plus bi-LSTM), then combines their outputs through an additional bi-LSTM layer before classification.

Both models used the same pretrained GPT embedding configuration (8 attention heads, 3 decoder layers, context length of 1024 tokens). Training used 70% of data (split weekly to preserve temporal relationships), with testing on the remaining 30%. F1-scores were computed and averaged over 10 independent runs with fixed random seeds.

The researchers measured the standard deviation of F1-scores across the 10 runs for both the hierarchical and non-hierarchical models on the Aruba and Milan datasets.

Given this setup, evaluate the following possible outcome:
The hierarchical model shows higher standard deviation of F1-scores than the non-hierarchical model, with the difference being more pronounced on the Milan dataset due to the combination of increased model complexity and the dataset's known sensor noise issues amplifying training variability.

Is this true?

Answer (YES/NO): NO